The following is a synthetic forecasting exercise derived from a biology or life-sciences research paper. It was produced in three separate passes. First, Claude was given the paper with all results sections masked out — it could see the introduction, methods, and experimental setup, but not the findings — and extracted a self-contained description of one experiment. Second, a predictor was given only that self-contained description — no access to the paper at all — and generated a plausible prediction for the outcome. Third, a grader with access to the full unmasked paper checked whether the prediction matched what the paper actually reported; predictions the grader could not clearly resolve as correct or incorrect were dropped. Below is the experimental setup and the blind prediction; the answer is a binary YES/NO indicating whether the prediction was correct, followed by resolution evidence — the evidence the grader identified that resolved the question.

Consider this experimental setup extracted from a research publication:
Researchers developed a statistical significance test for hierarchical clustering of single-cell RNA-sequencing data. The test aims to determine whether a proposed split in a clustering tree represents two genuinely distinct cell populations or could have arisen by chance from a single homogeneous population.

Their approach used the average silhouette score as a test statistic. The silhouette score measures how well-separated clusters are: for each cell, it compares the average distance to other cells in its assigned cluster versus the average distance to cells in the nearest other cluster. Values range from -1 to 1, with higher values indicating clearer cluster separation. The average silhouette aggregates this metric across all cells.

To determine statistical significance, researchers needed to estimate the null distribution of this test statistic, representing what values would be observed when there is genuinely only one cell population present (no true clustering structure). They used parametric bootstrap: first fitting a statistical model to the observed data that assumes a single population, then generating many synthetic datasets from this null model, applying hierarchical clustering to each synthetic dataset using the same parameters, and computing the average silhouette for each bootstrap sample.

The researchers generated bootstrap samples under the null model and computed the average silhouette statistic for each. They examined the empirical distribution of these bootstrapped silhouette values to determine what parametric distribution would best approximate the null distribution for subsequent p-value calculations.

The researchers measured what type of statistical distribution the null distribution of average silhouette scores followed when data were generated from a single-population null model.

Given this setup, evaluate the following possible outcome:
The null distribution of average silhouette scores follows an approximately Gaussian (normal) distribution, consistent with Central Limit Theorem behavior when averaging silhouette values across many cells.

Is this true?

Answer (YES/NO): YES